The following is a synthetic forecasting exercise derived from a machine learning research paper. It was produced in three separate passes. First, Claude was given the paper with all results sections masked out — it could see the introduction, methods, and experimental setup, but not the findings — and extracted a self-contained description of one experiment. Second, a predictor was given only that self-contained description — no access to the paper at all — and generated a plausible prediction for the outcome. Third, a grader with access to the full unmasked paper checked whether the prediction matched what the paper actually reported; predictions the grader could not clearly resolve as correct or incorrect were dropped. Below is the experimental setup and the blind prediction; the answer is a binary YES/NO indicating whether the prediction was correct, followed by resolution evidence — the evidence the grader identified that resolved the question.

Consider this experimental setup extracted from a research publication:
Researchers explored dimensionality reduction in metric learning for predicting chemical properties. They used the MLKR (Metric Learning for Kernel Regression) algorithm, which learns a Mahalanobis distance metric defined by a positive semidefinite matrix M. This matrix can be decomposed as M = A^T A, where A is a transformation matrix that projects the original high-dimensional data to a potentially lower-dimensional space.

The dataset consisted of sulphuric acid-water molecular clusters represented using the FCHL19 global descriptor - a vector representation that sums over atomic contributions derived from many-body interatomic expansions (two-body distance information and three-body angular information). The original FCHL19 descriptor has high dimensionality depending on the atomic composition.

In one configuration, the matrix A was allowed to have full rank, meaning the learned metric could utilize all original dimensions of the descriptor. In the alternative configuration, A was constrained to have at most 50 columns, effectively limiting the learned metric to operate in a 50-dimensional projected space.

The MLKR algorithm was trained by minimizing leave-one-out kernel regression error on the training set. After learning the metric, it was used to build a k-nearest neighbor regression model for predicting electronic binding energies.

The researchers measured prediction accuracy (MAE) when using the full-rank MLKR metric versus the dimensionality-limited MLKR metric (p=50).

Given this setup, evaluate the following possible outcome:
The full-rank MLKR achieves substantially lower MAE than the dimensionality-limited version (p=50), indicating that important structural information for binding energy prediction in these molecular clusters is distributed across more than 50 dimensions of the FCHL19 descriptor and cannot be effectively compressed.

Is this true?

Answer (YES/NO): NO